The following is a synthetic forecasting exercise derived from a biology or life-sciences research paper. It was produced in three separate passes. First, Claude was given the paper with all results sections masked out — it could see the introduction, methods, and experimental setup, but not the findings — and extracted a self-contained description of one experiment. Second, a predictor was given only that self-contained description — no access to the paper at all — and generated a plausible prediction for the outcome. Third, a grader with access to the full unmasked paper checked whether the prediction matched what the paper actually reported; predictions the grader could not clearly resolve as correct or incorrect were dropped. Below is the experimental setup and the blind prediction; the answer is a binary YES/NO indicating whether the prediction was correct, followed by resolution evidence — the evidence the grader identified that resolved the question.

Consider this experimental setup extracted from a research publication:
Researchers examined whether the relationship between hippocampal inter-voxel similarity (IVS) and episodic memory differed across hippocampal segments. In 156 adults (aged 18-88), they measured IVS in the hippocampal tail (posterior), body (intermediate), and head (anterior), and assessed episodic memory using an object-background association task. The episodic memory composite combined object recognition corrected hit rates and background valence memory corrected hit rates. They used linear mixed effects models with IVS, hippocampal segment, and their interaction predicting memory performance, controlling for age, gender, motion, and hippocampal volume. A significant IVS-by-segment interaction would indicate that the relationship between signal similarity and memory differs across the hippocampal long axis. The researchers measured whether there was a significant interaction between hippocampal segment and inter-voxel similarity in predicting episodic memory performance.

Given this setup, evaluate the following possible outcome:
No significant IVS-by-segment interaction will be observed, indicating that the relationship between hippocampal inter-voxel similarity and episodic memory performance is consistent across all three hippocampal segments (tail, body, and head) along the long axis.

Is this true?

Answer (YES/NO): YES